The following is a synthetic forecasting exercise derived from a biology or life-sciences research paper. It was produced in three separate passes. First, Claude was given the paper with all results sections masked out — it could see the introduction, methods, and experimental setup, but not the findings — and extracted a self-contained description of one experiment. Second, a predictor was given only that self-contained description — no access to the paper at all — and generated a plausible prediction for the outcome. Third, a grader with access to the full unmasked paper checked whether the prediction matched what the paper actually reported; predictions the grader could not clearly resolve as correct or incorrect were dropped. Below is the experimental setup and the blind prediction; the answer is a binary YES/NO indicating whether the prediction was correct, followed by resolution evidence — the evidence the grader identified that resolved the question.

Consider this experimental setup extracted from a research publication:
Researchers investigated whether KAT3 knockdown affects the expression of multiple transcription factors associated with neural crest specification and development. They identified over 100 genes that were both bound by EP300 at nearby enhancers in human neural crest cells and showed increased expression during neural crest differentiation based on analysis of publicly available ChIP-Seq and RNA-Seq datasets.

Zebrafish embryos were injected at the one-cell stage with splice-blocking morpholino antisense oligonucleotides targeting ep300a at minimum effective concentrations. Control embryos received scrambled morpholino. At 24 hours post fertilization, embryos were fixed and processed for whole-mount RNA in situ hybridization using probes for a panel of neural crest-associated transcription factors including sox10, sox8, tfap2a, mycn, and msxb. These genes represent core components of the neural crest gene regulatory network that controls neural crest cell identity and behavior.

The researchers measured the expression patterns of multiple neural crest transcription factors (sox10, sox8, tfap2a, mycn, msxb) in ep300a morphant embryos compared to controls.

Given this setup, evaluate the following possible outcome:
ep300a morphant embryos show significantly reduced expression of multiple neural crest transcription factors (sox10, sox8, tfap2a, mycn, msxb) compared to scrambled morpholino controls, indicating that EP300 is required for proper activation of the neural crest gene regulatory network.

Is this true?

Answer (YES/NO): NO